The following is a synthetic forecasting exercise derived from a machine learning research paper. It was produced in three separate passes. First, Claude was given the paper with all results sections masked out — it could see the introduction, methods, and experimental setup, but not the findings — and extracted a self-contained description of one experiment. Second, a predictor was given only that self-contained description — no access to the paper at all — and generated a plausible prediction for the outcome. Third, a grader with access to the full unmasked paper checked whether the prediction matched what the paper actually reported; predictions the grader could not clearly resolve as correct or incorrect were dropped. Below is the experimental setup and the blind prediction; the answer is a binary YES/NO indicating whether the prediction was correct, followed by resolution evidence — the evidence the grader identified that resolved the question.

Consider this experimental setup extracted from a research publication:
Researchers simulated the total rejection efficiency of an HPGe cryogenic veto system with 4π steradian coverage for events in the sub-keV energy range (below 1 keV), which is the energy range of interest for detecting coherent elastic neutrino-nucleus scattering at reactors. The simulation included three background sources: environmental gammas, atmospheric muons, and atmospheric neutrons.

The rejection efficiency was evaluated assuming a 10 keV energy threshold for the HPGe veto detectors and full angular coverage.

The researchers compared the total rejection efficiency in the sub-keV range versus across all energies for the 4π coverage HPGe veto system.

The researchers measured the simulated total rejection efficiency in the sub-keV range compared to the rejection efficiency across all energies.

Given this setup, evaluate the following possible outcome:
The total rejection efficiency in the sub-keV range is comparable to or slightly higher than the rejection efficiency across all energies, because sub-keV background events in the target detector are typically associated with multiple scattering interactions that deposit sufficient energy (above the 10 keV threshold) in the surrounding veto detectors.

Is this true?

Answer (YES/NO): NO